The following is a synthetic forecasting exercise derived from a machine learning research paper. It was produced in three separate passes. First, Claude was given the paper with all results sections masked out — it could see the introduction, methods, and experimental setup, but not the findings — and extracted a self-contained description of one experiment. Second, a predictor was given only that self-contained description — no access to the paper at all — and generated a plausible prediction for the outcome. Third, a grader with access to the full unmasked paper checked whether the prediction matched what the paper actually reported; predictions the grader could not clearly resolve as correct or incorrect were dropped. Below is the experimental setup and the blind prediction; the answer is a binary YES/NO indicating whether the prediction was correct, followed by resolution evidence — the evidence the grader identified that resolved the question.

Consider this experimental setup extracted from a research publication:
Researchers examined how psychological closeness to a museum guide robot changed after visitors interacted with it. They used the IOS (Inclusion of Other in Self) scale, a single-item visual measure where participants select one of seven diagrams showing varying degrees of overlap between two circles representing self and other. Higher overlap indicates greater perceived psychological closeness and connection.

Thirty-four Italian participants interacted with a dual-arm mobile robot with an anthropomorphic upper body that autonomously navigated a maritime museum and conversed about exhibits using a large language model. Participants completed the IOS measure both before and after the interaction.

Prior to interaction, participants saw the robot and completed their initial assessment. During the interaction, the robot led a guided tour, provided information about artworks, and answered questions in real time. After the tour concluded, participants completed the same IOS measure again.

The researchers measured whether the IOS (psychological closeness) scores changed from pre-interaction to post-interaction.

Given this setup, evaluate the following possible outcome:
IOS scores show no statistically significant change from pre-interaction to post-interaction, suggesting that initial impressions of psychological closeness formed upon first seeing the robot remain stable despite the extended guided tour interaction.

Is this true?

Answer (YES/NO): NO